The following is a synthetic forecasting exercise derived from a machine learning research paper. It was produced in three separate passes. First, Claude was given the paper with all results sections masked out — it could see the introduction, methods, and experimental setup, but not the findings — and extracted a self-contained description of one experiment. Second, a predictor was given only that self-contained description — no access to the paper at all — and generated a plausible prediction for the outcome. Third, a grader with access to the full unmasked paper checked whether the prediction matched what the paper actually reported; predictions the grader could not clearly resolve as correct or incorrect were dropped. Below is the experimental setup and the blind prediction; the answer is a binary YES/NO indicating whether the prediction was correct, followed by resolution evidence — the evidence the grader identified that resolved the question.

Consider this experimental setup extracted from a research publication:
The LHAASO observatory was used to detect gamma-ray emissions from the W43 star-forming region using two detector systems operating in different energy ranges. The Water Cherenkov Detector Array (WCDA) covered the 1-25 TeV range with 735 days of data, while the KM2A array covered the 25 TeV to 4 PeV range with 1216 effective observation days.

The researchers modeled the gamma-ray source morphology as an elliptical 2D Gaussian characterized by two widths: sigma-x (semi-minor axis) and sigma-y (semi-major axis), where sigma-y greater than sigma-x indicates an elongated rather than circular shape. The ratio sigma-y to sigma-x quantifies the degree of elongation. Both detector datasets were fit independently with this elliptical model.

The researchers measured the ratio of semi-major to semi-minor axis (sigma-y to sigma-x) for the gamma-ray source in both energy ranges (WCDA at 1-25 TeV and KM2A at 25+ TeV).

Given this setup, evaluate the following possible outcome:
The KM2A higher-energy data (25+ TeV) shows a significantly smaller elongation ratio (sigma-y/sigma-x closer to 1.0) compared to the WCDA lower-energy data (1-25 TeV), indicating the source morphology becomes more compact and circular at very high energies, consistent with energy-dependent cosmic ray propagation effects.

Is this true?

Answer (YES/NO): NO